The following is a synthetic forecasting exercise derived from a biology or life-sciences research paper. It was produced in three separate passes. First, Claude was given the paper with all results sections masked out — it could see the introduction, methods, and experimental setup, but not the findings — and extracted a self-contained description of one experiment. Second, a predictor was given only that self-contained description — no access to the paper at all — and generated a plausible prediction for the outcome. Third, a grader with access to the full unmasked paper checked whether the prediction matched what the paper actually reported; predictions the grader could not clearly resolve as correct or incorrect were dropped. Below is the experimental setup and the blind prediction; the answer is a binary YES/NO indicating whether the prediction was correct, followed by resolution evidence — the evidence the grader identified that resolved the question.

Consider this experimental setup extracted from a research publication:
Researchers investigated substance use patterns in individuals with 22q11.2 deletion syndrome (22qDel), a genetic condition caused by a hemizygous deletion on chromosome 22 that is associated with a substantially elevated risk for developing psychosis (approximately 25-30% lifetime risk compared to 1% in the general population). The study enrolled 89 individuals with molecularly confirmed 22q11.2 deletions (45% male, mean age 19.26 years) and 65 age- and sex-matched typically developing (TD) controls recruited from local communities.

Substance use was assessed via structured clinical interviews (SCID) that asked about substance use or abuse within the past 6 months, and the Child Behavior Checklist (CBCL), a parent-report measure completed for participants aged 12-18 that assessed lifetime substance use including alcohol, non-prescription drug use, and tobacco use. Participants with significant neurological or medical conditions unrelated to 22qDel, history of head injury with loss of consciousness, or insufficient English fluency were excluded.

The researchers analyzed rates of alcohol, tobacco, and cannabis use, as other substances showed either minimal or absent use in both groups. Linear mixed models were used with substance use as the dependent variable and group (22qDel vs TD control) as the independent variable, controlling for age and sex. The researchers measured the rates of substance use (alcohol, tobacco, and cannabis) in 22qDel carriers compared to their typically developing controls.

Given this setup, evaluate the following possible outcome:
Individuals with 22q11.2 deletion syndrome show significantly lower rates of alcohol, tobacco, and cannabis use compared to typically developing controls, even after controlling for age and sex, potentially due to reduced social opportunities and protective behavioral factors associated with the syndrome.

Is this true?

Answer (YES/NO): YES